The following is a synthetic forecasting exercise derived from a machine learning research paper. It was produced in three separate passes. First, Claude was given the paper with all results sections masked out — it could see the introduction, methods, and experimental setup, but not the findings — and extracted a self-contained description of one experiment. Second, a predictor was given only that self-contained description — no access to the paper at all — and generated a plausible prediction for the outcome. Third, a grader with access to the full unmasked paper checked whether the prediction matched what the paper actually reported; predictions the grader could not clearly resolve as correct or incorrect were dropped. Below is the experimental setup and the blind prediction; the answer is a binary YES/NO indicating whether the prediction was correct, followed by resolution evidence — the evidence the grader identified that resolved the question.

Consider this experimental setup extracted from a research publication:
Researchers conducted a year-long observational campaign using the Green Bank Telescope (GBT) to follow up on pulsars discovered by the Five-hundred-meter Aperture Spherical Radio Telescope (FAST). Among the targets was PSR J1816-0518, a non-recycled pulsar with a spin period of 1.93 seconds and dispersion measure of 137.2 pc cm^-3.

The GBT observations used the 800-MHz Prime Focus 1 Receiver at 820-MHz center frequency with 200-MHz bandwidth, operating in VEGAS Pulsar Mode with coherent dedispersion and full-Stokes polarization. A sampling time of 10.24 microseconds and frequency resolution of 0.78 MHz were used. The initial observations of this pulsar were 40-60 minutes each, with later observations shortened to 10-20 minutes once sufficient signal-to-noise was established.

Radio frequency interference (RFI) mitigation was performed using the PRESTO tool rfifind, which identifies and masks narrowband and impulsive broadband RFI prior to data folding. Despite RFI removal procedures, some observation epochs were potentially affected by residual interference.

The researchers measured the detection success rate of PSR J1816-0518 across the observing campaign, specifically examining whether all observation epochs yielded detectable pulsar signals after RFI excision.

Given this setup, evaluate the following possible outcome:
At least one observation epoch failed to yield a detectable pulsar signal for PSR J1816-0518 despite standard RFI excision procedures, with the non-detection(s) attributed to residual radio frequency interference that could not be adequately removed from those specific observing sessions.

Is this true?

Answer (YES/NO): YES